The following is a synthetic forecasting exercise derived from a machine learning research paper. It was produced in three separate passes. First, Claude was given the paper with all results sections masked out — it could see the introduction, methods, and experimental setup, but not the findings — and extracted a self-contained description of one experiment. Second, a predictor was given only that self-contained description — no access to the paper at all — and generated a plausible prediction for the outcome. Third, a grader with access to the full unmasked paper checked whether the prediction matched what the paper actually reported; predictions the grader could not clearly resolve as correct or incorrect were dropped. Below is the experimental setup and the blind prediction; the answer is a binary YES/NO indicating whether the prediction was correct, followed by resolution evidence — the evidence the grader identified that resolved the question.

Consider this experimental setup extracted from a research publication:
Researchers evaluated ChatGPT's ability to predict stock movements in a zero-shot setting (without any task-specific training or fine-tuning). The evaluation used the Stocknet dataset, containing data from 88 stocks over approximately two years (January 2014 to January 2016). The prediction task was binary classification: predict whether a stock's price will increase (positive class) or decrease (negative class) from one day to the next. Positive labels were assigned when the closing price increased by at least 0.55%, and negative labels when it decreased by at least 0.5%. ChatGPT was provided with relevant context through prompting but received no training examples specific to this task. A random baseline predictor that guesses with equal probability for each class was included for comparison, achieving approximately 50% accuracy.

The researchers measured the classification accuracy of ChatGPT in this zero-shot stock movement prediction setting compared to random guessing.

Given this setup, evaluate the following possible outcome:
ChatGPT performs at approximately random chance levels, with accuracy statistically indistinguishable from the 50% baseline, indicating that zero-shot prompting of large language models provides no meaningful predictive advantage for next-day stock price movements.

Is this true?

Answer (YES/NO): NO